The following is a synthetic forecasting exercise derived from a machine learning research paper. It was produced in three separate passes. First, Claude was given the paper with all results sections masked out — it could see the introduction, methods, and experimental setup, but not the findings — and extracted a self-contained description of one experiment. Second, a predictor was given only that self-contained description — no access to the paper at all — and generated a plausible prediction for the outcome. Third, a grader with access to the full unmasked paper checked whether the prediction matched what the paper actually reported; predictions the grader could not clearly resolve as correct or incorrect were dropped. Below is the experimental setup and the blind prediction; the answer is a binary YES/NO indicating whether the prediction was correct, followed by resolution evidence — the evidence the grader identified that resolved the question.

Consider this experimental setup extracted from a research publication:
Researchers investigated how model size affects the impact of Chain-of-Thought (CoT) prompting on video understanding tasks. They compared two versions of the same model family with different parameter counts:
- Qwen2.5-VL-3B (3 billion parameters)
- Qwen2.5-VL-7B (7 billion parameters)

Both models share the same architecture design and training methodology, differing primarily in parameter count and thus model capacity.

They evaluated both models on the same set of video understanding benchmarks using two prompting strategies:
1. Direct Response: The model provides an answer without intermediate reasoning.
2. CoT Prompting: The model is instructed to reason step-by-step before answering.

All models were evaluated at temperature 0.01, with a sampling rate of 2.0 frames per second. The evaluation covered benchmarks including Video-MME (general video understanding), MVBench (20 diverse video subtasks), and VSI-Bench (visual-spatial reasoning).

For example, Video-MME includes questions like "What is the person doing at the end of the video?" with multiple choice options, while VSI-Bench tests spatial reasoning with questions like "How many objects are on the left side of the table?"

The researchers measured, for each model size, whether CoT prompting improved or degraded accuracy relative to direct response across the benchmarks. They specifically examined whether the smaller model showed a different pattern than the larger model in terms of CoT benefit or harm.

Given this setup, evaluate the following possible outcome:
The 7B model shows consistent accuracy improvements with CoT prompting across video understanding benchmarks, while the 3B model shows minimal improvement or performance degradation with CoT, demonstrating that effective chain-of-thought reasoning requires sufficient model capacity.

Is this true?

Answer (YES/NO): NO